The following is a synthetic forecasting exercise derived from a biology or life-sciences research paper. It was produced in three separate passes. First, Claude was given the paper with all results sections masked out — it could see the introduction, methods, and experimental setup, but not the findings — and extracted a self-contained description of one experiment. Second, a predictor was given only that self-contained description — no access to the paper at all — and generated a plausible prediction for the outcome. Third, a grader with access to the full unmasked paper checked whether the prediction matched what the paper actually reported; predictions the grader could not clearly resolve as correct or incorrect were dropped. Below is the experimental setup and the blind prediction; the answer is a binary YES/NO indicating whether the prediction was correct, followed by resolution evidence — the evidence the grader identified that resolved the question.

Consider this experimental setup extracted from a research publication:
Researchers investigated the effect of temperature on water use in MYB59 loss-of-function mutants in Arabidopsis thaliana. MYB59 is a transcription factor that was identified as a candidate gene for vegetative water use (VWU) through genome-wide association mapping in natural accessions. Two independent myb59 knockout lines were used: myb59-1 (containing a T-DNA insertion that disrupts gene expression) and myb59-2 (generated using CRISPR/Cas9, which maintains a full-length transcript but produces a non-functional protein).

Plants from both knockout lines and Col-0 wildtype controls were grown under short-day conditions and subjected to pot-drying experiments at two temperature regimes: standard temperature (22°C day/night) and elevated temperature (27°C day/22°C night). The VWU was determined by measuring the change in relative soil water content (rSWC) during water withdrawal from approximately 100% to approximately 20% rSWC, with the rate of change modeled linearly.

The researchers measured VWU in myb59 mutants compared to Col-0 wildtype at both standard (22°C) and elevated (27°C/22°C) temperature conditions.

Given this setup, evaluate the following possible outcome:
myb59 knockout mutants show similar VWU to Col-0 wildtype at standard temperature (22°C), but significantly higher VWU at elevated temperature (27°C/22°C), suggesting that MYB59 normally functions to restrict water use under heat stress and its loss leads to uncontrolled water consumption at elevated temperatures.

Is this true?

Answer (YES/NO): NO